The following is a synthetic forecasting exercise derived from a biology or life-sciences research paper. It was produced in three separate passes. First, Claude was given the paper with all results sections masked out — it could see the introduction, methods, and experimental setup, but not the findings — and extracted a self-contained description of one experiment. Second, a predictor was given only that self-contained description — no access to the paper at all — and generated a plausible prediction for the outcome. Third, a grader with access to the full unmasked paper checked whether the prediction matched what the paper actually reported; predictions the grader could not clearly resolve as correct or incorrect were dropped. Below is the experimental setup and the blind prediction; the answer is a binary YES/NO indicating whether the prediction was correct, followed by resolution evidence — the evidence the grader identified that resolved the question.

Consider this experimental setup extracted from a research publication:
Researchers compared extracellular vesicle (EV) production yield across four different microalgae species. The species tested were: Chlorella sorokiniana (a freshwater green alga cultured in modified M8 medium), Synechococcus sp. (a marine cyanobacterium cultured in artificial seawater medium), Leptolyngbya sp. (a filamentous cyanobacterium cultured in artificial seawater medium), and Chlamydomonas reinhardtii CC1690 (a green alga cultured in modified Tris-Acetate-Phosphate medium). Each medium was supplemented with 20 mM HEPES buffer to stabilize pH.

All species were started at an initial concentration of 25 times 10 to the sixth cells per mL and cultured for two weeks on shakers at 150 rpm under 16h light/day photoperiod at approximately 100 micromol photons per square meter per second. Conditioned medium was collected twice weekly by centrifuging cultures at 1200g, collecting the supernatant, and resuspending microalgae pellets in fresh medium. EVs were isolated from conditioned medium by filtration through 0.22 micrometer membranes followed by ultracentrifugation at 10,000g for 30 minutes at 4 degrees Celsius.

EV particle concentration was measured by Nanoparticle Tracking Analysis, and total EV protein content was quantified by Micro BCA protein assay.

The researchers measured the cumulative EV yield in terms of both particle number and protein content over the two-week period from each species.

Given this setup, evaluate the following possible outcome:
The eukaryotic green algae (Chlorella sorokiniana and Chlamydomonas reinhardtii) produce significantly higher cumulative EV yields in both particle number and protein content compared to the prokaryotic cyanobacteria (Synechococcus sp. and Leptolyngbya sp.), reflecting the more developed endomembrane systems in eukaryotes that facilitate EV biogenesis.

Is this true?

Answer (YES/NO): NO